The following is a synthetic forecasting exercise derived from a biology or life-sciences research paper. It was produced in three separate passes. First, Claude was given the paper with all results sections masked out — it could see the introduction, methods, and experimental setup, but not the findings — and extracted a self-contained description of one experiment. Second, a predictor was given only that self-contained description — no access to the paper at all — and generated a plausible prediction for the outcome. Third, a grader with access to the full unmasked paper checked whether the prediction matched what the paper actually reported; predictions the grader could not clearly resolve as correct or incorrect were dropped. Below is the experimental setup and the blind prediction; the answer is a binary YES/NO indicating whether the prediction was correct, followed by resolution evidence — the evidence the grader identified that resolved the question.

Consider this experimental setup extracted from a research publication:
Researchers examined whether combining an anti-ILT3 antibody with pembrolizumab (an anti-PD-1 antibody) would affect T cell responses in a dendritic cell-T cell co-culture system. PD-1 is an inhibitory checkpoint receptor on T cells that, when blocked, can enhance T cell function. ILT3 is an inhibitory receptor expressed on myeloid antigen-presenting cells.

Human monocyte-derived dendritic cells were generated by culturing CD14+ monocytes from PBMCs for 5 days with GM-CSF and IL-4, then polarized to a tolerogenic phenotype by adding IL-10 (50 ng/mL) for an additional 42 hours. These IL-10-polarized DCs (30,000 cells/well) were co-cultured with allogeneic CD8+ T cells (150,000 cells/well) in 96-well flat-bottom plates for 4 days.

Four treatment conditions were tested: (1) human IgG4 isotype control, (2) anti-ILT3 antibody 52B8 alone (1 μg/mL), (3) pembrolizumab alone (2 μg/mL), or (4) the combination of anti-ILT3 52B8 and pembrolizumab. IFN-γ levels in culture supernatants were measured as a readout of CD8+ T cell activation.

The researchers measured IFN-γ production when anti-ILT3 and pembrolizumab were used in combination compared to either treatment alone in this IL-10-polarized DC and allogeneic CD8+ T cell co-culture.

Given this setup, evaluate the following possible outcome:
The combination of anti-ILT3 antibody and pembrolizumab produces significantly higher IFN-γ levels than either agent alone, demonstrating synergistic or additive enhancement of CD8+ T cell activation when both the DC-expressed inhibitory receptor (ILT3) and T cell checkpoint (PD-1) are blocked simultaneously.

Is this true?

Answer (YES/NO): YES